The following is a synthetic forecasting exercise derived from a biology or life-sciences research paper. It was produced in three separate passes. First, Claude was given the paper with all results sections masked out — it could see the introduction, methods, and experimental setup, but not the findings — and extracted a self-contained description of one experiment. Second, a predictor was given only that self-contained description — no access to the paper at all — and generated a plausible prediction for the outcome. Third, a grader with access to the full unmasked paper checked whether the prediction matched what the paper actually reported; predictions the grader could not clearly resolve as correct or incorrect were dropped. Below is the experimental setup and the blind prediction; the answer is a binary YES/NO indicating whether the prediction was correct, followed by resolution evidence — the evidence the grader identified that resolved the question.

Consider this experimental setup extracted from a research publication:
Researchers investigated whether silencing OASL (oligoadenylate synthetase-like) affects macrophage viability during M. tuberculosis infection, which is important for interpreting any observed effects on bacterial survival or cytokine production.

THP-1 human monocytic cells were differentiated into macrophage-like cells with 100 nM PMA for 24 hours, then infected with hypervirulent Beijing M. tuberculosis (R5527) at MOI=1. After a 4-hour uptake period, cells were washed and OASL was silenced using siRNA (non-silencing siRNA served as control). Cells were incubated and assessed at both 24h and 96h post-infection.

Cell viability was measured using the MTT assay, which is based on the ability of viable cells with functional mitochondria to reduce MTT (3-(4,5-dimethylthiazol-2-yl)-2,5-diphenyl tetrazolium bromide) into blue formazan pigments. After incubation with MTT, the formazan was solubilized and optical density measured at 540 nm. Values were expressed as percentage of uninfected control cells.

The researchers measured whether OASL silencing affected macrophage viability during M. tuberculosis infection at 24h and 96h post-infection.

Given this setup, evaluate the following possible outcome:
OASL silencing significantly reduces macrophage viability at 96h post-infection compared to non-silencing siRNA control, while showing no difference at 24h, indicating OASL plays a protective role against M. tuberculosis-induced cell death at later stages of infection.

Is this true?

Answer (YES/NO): NO